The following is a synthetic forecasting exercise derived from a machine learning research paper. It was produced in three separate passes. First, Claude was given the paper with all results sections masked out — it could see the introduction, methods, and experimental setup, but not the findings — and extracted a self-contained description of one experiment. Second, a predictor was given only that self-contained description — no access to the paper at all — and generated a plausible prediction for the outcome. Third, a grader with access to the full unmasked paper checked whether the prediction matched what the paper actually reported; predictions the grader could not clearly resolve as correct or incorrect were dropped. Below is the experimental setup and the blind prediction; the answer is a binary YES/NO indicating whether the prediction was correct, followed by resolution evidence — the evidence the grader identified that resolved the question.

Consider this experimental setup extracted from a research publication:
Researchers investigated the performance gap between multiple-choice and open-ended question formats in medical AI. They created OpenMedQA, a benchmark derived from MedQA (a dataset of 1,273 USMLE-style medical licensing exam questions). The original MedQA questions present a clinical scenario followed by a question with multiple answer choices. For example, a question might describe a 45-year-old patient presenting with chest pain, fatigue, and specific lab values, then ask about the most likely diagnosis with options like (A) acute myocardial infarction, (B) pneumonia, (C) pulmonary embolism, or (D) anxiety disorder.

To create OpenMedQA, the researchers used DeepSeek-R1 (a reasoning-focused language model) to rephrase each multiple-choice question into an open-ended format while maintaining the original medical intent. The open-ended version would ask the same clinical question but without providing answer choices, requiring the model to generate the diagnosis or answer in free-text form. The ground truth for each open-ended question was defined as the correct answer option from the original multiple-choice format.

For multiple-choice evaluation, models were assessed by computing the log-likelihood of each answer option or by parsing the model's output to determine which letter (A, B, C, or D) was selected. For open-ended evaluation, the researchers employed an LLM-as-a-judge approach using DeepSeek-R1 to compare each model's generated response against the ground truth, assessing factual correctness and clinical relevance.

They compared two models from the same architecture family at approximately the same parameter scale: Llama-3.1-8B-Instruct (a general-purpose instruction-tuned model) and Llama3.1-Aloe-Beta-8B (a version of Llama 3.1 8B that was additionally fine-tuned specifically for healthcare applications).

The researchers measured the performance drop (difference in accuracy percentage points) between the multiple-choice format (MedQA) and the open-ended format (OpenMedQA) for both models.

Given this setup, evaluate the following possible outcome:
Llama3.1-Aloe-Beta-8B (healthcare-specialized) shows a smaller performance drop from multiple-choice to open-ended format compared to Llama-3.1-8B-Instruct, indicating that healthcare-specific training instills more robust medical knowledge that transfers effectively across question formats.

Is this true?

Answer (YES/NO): YES